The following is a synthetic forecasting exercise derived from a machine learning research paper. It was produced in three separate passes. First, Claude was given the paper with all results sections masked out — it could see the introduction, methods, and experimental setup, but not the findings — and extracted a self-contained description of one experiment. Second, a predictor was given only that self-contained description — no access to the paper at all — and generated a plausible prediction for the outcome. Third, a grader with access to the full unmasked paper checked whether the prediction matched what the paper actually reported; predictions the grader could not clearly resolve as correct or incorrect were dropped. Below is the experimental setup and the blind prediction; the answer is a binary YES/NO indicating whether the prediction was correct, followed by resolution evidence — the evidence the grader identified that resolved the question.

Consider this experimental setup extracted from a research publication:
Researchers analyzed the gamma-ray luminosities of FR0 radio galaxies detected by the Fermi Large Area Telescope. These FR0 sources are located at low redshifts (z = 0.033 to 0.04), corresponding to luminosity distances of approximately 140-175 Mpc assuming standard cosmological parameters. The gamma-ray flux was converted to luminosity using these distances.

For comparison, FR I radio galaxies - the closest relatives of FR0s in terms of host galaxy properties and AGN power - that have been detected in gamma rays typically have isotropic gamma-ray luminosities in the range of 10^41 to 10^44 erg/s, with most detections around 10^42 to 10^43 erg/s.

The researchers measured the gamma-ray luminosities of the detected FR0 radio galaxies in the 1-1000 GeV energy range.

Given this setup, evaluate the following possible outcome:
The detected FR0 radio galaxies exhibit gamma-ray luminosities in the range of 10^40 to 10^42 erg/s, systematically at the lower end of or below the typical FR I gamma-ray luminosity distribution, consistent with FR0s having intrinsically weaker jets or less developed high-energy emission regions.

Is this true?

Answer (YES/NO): NO